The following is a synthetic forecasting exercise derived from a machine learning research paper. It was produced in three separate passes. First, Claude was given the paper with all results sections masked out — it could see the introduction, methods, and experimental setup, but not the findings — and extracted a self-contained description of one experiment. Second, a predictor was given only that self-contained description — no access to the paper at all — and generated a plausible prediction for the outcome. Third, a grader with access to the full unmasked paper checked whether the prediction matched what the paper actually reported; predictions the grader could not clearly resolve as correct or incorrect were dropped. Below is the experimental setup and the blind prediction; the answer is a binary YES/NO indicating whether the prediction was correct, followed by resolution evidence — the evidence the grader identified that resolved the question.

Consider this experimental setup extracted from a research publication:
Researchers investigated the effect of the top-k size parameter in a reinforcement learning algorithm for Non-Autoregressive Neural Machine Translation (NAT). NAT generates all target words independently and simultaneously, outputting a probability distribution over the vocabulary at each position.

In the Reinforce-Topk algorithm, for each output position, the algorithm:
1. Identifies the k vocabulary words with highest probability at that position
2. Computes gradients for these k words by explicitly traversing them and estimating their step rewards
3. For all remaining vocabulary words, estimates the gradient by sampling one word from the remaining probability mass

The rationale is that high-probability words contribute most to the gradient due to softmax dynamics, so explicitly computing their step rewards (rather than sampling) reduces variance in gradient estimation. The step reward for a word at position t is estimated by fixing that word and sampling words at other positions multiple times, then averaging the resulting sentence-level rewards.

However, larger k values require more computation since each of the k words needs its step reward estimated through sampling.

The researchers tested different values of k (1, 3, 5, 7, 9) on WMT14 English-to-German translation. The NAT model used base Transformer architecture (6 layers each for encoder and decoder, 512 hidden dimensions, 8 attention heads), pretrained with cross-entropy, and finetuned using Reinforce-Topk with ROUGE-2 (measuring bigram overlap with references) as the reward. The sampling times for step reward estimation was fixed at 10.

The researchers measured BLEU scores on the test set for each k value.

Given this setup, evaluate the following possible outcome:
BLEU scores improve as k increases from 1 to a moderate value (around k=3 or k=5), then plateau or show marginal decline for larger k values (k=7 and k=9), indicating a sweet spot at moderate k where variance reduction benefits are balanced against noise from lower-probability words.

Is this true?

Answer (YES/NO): NO